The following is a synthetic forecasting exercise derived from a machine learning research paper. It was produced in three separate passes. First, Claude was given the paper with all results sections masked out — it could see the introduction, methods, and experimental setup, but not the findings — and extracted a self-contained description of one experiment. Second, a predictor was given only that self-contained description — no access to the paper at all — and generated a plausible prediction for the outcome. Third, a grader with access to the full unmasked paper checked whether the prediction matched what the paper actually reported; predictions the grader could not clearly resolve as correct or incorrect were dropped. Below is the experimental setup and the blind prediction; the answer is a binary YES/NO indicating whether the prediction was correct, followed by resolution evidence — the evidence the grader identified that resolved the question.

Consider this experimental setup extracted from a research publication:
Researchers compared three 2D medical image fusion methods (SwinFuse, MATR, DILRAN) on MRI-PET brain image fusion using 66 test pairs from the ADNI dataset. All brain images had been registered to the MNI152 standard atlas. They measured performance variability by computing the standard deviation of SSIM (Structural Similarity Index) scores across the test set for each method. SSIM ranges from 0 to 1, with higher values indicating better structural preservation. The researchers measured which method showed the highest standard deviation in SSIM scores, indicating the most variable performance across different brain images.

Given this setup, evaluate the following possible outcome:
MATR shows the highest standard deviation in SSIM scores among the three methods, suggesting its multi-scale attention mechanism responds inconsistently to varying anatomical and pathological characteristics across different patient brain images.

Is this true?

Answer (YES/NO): YES